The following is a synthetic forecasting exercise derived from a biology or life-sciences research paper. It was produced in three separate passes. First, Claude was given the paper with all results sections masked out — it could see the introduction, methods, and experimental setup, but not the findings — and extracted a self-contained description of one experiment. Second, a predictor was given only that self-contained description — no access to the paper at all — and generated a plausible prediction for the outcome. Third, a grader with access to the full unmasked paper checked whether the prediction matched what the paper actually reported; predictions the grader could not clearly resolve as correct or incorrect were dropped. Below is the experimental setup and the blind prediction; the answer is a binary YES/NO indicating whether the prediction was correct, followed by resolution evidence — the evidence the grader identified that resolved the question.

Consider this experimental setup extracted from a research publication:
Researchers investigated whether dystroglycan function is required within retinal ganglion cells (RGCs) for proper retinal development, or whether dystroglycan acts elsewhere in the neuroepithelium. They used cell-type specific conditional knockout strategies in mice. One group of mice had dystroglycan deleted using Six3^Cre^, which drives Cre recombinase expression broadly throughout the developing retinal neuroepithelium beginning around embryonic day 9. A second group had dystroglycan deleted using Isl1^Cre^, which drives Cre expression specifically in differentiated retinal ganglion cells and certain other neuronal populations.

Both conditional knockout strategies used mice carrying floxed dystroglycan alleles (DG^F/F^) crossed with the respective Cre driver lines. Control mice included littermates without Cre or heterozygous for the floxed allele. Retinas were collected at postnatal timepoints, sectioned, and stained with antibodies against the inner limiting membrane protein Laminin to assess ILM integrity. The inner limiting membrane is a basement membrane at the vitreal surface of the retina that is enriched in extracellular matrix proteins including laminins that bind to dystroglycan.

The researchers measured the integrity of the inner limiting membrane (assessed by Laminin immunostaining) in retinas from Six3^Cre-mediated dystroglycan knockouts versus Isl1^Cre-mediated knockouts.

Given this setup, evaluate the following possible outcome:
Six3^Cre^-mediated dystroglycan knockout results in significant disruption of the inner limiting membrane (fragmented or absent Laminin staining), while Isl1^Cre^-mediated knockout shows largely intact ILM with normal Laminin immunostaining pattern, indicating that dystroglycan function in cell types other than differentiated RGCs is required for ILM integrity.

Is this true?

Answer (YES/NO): YES